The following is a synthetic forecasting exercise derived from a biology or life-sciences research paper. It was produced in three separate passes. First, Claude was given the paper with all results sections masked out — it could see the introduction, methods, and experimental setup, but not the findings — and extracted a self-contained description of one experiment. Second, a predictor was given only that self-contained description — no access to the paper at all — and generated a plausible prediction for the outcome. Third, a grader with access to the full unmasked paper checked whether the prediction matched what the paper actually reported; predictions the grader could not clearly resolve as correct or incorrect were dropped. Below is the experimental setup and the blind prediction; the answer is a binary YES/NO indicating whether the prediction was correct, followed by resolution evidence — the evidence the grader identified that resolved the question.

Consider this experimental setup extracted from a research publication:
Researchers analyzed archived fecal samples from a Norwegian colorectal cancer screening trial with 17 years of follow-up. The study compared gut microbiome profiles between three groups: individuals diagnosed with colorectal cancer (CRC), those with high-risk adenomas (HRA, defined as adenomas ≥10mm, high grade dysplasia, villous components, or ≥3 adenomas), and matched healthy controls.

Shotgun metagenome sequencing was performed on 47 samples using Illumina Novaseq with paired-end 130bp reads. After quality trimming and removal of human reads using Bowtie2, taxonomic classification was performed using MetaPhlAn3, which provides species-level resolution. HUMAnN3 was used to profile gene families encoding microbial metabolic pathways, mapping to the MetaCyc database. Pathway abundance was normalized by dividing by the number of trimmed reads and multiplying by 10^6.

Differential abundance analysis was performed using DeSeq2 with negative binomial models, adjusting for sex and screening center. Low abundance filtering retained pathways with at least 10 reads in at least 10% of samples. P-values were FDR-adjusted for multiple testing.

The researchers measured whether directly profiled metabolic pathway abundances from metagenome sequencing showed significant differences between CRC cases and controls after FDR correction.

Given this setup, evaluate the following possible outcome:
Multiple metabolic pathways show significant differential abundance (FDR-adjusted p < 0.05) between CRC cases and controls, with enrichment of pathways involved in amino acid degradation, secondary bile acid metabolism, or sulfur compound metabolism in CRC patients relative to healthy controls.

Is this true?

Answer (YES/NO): NO